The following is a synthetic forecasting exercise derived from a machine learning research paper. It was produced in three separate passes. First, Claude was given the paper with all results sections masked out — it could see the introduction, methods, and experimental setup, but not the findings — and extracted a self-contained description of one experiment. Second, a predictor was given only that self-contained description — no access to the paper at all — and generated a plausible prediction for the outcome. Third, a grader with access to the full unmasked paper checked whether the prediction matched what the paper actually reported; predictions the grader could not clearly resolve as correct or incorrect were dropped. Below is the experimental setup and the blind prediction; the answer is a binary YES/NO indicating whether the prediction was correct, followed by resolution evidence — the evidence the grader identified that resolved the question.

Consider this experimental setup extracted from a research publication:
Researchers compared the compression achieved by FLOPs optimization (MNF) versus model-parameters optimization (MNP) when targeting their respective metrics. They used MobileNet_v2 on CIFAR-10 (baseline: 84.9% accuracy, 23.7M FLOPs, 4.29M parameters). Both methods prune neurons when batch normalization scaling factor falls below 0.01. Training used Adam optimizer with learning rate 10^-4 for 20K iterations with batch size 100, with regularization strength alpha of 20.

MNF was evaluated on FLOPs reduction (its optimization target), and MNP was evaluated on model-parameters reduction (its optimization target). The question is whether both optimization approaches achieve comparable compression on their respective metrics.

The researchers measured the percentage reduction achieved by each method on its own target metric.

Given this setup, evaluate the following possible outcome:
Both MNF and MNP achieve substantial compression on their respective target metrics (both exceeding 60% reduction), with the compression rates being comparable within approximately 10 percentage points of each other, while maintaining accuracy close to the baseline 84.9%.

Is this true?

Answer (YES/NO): NO